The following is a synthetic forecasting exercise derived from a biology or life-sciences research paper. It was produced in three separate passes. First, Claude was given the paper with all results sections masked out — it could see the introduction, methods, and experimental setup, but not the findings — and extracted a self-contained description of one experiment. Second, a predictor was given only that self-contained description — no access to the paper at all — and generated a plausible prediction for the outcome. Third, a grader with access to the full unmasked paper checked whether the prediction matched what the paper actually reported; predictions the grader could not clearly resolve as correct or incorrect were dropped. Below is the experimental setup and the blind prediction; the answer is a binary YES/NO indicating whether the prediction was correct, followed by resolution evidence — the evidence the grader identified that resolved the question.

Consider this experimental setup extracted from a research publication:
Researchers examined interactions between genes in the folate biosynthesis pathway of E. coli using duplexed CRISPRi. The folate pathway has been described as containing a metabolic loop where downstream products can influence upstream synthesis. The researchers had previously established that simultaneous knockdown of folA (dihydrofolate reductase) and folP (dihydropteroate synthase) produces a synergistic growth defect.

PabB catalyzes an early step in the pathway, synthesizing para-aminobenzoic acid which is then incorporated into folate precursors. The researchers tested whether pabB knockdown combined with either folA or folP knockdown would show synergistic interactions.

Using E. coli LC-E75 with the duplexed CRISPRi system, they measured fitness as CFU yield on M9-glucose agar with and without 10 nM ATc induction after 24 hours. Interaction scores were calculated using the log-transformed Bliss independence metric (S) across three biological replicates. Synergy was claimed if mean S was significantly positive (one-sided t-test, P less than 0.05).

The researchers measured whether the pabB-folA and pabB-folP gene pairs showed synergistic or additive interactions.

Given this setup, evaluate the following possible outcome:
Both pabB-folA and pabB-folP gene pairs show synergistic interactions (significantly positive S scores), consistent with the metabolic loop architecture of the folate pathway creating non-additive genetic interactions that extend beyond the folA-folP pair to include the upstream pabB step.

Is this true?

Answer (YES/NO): NO